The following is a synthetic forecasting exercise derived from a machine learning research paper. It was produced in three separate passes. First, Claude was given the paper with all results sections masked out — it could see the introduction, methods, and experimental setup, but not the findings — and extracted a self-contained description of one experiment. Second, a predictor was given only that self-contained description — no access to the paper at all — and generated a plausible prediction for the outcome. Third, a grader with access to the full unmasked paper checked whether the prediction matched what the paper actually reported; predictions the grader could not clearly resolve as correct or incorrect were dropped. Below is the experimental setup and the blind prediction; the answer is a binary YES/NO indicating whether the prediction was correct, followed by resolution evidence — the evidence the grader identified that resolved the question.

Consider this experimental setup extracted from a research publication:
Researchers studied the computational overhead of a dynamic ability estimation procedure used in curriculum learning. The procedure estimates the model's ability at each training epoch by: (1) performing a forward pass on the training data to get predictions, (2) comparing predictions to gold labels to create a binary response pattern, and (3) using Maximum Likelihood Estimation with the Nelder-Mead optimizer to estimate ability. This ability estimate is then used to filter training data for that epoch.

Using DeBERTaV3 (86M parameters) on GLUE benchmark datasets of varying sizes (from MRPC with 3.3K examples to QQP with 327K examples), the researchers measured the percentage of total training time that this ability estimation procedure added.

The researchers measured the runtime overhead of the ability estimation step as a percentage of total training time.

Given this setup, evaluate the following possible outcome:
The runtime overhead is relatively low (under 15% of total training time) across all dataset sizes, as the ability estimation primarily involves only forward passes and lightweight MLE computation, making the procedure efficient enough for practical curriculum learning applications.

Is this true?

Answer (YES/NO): YES